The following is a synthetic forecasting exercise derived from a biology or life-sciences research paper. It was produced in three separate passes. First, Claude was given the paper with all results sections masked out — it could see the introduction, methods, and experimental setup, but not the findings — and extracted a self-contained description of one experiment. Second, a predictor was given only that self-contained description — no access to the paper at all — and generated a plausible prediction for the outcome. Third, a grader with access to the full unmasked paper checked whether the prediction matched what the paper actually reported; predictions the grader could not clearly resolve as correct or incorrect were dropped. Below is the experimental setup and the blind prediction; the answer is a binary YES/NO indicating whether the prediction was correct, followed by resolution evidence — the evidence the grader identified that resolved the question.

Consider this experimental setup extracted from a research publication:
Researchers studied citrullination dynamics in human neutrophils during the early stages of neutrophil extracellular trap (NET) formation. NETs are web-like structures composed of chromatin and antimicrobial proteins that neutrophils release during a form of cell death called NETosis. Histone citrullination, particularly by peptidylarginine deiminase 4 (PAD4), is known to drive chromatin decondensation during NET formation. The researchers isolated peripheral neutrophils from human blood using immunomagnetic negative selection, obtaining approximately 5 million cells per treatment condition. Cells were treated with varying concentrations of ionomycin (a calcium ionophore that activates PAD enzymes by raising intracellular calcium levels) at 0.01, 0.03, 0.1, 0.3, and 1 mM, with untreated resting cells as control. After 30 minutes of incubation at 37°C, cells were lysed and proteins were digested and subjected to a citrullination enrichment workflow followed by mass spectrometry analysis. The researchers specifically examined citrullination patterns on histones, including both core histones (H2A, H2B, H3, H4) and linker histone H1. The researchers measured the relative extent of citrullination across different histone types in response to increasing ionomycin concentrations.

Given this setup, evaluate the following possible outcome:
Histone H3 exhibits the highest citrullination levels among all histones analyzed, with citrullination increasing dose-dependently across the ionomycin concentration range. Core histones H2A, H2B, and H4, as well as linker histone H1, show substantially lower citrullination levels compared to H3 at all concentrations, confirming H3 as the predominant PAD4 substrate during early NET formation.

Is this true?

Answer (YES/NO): NO